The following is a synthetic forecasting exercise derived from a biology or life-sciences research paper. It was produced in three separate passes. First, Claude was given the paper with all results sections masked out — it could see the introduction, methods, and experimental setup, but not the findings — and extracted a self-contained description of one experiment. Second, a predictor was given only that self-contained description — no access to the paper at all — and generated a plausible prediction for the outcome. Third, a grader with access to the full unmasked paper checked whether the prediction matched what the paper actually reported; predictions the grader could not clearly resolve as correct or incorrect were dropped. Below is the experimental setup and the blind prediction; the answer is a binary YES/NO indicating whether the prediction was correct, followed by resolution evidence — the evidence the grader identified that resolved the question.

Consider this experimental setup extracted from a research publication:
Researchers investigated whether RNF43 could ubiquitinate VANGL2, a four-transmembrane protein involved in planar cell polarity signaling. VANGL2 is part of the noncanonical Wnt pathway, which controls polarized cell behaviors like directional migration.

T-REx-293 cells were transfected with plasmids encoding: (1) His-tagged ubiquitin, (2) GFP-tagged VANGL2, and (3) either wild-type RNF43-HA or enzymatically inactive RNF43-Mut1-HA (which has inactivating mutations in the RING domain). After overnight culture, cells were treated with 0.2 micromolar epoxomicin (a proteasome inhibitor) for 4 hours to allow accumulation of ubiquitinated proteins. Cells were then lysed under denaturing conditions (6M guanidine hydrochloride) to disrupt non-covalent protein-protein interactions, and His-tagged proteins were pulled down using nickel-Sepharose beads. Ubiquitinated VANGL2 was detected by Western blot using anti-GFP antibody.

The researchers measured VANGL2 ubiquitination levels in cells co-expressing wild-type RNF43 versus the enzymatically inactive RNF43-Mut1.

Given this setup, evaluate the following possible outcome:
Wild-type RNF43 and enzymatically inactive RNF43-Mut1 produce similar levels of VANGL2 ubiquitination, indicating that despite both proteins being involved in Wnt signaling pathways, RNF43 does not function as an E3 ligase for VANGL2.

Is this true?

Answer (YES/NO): NO